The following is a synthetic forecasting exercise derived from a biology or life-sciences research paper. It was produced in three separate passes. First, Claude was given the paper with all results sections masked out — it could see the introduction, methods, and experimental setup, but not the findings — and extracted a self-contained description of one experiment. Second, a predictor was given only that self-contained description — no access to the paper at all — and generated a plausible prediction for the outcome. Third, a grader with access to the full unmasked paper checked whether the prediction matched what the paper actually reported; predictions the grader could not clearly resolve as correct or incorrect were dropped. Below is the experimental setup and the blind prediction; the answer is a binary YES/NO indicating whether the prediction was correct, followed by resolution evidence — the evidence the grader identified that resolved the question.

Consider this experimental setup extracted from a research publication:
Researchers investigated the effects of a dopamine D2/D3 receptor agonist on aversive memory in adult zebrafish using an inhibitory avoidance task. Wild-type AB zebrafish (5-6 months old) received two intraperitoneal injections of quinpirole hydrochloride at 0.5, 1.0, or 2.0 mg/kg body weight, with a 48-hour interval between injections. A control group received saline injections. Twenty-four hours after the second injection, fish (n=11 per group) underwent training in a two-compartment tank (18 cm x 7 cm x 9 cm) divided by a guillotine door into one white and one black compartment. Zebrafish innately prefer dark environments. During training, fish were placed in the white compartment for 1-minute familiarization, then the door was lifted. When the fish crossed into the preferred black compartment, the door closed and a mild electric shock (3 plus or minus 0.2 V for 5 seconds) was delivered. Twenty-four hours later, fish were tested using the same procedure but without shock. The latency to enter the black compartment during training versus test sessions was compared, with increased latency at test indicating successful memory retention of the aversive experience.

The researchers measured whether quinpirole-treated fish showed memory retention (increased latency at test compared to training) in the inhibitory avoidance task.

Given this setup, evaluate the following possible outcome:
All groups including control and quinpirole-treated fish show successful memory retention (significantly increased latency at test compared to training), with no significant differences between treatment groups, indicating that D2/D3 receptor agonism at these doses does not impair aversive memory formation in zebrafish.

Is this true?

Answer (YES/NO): NO